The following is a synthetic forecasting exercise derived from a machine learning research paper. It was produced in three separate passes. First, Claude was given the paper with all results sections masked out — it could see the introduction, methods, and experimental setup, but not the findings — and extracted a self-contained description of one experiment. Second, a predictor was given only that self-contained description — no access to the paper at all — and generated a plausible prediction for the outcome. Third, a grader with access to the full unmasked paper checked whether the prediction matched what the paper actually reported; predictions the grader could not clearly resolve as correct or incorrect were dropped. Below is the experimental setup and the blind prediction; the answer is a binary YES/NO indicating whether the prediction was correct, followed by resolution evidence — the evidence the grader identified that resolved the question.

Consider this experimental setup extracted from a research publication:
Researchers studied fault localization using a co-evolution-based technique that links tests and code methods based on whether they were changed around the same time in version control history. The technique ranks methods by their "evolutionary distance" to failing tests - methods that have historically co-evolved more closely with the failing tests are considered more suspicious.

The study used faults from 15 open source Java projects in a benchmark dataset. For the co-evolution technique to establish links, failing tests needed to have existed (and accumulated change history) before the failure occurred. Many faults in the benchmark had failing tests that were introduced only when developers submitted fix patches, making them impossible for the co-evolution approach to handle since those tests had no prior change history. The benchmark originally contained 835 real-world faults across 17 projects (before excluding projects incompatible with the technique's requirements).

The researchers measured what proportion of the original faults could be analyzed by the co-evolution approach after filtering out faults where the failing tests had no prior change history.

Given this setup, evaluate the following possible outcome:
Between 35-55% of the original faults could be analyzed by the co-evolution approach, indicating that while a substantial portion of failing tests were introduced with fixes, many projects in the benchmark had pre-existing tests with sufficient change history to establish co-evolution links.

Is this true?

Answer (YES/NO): NO